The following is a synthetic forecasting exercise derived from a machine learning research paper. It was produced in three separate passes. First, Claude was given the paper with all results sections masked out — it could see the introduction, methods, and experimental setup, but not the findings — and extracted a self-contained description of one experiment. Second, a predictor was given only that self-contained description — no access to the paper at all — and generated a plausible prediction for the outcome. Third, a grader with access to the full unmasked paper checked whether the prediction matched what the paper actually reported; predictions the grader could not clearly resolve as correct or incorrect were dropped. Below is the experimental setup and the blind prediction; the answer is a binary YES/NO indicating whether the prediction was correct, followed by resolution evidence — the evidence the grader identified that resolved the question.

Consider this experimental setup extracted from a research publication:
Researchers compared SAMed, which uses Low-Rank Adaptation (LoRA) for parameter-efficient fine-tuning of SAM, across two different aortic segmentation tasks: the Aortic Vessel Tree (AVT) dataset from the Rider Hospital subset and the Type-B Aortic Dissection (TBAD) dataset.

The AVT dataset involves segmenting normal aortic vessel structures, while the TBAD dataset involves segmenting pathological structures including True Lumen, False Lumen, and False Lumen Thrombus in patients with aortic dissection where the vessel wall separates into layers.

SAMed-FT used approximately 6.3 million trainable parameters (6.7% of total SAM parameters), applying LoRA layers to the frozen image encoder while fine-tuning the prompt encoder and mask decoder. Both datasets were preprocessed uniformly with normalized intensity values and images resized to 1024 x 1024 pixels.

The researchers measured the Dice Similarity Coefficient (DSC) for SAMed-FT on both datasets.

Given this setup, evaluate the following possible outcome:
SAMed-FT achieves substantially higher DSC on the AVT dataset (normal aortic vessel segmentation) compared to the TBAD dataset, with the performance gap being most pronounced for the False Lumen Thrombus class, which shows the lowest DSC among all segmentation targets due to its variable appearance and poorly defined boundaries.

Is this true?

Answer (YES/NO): NO